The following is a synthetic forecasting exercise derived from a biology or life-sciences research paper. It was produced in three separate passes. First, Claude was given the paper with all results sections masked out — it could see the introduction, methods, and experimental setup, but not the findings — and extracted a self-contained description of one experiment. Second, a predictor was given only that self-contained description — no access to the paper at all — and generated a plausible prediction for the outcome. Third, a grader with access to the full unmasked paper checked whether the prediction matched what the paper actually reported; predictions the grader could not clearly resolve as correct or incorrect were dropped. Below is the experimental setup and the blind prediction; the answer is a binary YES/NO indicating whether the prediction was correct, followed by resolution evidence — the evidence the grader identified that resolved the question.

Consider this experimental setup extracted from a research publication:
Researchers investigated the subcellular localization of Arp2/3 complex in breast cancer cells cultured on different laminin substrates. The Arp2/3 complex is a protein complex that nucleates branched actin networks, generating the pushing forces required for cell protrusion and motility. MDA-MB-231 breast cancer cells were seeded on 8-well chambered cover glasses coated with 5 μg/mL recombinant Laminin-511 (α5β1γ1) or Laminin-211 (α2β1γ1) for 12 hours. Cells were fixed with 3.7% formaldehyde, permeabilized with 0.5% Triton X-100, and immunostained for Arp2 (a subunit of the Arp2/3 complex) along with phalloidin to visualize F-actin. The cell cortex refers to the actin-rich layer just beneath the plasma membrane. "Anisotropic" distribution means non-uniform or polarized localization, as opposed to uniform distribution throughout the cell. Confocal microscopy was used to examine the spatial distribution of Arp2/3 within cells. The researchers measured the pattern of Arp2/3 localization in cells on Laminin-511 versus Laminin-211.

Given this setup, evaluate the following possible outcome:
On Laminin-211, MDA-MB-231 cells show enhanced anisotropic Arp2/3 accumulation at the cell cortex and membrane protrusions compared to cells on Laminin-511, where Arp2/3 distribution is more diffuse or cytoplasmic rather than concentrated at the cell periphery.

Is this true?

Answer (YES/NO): NO